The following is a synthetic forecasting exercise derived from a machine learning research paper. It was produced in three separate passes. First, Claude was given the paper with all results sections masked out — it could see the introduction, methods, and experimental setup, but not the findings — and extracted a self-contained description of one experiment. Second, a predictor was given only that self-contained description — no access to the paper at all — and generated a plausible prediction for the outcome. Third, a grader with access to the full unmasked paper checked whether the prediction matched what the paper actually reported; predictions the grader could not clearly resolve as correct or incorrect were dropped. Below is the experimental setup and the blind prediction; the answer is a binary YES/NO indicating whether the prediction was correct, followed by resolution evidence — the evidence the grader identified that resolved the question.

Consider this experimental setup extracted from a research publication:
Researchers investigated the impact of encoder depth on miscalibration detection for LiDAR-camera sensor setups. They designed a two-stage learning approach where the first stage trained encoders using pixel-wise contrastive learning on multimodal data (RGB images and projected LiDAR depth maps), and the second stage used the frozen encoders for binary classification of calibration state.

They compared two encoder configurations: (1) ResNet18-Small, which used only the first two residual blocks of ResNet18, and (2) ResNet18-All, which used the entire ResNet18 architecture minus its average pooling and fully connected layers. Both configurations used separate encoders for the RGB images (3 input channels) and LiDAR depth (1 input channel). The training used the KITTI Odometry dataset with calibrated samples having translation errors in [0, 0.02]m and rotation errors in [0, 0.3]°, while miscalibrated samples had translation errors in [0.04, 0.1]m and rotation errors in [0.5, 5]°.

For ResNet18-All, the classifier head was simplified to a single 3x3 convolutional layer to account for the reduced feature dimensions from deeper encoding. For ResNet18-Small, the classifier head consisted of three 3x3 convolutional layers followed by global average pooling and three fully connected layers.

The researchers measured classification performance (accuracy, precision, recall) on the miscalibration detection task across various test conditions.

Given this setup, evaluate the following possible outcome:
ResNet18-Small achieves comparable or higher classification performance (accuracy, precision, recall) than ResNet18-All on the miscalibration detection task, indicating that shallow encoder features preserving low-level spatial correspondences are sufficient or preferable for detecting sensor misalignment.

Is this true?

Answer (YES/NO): YES